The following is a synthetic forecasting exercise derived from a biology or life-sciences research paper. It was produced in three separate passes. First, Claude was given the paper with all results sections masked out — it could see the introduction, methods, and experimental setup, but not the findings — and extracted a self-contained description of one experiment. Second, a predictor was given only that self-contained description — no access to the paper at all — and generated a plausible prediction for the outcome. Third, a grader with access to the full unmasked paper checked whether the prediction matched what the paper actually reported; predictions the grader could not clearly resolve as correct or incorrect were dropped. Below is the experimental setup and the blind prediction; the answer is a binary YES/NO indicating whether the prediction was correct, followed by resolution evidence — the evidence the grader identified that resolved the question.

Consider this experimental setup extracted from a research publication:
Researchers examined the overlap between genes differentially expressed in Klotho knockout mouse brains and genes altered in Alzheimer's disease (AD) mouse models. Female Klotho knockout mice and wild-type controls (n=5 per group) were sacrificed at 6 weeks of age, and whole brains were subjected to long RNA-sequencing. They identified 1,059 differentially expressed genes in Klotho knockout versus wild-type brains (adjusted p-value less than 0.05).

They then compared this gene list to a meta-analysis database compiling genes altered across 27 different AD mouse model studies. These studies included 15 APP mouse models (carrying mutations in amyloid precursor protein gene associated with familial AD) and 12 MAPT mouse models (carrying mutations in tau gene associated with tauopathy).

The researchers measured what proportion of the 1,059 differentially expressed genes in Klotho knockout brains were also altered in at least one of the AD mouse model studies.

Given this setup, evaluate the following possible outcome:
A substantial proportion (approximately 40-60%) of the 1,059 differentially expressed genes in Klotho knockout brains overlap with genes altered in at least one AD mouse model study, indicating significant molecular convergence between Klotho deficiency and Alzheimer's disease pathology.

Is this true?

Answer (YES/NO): NO